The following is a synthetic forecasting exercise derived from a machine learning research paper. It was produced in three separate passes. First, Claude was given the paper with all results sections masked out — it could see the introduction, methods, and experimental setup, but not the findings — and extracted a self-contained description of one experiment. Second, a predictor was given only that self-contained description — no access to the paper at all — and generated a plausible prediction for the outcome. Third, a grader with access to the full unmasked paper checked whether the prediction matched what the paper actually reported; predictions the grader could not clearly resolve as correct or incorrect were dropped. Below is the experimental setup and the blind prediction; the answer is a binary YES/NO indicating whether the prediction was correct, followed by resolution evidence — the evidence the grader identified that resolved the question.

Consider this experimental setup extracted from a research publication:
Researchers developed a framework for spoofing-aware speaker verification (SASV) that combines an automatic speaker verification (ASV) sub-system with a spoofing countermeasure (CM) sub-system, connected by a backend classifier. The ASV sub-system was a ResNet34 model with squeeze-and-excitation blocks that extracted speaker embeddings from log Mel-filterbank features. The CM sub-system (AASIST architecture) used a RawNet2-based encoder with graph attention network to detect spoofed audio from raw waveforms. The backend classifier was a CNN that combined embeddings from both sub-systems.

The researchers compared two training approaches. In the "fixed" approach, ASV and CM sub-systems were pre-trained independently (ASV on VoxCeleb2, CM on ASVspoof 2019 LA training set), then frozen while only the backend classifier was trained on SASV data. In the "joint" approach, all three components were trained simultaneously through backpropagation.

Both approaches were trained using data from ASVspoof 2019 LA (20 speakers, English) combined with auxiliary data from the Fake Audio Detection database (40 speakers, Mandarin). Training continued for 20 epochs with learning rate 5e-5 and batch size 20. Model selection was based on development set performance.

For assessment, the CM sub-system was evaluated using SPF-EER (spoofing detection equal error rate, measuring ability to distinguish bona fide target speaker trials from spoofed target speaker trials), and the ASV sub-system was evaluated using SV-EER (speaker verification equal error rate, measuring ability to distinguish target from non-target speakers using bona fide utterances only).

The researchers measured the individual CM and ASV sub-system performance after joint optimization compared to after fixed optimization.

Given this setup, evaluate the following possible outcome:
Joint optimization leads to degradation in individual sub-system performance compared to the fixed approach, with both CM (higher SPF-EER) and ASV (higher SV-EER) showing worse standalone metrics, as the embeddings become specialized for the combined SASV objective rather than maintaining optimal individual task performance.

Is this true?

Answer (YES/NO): YES